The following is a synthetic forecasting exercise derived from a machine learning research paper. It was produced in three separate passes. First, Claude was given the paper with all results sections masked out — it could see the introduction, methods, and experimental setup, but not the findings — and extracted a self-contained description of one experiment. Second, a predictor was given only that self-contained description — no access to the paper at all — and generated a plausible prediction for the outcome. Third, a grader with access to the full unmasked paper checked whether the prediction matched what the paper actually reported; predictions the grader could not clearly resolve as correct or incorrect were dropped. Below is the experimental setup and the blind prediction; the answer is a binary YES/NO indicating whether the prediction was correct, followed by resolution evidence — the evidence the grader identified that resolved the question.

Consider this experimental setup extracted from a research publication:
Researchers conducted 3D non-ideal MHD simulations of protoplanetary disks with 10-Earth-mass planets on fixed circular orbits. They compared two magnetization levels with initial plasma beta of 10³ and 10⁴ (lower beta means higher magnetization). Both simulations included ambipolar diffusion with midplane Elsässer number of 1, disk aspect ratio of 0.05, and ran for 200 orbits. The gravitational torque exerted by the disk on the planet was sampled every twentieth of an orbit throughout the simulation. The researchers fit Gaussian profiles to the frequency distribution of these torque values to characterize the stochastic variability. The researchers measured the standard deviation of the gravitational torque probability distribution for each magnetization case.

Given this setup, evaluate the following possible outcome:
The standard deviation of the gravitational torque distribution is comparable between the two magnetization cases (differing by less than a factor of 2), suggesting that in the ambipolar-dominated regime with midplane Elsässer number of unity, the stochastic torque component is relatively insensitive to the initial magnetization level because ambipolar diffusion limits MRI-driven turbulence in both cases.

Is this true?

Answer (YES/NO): NO